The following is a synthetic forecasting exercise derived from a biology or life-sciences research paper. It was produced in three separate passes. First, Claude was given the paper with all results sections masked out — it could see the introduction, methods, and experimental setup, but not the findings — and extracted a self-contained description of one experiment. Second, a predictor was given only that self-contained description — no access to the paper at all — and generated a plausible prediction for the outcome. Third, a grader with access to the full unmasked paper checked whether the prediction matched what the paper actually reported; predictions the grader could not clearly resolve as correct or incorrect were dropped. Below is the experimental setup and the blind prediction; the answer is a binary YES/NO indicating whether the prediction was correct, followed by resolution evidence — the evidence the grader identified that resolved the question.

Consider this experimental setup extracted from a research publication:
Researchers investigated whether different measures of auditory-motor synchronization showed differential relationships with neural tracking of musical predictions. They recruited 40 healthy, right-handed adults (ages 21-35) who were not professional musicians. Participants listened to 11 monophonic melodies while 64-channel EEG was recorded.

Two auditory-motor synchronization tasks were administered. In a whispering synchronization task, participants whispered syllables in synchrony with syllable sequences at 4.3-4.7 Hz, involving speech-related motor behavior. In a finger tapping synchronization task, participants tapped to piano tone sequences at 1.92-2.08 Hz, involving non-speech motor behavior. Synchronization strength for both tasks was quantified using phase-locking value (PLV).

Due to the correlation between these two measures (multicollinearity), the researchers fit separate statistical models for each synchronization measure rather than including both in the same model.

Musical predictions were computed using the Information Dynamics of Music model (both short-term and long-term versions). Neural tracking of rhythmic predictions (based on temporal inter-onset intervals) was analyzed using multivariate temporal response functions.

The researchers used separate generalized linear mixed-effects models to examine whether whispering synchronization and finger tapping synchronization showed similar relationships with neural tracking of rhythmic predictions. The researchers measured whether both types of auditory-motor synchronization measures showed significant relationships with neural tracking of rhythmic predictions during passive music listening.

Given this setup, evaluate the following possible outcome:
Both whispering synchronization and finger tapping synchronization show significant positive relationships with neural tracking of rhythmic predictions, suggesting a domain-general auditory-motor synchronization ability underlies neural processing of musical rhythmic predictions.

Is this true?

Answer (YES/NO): NO